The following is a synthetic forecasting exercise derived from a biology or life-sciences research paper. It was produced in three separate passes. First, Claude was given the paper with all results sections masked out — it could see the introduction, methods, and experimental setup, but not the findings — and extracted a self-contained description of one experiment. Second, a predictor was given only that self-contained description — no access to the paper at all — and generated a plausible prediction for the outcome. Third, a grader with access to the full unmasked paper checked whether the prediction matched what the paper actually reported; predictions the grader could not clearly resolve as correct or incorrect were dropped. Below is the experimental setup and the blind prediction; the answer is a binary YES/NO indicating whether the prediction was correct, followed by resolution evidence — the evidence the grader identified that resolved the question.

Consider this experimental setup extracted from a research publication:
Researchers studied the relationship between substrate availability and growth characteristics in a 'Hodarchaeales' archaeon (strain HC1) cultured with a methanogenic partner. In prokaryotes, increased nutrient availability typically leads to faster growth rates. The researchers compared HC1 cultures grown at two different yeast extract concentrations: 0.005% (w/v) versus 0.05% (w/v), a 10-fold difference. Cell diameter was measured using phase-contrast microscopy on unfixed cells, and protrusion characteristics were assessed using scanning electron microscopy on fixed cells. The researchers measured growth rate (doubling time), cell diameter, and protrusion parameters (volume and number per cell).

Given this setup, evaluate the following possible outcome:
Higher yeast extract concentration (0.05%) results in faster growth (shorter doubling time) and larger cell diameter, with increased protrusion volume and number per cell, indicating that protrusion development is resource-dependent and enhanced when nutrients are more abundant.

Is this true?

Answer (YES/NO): NO